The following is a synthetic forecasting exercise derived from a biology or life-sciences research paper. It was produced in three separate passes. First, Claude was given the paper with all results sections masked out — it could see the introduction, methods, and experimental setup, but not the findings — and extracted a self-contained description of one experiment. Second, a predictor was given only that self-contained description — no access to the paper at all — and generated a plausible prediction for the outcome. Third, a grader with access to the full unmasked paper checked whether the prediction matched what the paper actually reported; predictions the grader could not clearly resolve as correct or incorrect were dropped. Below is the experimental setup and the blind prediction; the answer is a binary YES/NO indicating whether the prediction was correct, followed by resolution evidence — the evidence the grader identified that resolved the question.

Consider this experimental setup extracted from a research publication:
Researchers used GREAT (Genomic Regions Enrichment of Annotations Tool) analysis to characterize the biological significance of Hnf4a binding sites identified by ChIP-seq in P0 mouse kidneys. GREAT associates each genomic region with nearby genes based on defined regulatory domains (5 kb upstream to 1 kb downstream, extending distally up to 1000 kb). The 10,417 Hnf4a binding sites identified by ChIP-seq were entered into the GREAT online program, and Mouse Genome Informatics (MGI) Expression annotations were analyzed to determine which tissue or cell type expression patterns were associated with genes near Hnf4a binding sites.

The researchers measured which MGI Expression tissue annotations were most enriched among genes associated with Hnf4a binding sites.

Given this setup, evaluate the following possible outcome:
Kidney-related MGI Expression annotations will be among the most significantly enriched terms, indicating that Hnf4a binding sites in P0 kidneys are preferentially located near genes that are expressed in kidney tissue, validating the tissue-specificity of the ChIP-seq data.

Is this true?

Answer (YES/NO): YES